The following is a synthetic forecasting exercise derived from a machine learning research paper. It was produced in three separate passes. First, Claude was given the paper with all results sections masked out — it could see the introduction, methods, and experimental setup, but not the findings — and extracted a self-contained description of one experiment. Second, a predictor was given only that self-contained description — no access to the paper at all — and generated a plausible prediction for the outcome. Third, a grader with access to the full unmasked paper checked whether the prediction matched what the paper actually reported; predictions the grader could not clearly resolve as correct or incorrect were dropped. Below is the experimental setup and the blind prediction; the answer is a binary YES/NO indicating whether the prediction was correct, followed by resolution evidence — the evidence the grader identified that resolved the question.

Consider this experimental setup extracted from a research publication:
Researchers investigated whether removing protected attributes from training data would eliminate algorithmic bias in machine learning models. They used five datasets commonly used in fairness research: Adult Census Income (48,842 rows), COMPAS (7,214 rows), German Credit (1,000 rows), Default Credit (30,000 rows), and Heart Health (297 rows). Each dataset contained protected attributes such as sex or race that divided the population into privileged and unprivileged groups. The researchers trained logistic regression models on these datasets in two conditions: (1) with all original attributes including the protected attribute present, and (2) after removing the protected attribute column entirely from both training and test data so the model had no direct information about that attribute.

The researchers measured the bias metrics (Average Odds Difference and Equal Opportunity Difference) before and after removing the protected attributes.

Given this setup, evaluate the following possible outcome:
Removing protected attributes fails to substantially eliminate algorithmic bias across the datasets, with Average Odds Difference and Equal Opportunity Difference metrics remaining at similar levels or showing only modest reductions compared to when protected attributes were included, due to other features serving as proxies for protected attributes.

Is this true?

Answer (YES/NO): YES